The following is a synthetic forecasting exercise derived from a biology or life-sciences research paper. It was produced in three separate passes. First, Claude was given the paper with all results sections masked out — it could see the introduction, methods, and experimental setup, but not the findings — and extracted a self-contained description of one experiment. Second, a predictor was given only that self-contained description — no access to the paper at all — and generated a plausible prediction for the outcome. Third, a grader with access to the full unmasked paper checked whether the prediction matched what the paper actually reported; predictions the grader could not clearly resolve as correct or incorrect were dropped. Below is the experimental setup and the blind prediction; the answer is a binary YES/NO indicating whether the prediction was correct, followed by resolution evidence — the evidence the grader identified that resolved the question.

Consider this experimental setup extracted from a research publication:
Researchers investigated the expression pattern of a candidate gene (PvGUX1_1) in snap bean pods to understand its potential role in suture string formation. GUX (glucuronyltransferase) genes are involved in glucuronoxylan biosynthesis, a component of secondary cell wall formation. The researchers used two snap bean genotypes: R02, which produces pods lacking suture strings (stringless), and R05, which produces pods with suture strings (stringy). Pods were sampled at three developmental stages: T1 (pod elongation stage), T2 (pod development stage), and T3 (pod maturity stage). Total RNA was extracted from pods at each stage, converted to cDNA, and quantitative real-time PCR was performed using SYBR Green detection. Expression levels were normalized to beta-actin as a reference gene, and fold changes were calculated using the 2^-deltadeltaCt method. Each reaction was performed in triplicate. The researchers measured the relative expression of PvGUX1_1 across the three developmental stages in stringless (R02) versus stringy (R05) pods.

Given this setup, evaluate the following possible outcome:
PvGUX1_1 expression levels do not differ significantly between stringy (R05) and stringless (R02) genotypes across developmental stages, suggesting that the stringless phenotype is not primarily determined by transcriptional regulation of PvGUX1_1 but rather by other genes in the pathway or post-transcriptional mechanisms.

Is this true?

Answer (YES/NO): NO